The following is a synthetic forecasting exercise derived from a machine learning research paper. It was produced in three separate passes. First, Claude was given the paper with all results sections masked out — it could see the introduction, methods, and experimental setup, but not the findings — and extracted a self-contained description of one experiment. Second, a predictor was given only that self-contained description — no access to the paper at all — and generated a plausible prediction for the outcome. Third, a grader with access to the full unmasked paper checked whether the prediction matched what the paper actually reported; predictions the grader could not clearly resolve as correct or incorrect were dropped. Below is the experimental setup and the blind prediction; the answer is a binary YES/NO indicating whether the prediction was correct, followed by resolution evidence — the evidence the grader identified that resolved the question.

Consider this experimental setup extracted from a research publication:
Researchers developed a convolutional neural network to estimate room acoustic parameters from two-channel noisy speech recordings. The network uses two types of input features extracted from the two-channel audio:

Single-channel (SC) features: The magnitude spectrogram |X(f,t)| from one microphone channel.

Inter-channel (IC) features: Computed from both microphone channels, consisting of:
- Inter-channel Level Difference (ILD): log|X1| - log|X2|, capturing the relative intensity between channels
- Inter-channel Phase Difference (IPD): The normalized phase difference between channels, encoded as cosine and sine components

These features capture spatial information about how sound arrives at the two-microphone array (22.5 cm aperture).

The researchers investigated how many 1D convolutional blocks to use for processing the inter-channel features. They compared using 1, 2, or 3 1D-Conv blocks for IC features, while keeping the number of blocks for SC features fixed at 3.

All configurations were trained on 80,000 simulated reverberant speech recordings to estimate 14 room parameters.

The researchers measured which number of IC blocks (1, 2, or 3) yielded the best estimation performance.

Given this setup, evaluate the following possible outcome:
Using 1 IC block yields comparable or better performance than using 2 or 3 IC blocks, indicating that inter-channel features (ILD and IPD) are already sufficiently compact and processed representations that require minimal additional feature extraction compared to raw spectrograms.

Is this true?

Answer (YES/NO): YES